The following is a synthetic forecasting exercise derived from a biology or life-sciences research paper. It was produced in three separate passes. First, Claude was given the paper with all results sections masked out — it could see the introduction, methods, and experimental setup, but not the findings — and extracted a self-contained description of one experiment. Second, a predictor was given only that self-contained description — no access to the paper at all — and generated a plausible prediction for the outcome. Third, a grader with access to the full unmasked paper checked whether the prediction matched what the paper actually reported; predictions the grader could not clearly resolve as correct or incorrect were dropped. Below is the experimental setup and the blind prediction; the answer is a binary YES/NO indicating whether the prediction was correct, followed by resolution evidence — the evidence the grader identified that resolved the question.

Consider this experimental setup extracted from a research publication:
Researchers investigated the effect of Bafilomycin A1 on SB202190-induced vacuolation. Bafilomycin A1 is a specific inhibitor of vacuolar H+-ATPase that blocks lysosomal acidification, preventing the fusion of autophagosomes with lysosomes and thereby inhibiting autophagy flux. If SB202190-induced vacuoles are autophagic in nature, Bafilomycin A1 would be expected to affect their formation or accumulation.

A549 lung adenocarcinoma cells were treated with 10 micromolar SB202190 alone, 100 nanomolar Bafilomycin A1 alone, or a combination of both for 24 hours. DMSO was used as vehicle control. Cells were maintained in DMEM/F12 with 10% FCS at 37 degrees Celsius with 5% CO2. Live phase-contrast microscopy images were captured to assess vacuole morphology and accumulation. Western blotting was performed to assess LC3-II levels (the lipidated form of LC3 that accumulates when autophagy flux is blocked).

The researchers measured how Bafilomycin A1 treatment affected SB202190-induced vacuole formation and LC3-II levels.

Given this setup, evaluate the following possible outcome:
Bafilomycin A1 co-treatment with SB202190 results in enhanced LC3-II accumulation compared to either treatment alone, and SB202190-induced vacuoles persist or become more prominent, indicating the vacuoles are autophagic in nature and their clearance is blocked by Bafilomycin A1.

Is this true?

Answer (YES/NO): NO